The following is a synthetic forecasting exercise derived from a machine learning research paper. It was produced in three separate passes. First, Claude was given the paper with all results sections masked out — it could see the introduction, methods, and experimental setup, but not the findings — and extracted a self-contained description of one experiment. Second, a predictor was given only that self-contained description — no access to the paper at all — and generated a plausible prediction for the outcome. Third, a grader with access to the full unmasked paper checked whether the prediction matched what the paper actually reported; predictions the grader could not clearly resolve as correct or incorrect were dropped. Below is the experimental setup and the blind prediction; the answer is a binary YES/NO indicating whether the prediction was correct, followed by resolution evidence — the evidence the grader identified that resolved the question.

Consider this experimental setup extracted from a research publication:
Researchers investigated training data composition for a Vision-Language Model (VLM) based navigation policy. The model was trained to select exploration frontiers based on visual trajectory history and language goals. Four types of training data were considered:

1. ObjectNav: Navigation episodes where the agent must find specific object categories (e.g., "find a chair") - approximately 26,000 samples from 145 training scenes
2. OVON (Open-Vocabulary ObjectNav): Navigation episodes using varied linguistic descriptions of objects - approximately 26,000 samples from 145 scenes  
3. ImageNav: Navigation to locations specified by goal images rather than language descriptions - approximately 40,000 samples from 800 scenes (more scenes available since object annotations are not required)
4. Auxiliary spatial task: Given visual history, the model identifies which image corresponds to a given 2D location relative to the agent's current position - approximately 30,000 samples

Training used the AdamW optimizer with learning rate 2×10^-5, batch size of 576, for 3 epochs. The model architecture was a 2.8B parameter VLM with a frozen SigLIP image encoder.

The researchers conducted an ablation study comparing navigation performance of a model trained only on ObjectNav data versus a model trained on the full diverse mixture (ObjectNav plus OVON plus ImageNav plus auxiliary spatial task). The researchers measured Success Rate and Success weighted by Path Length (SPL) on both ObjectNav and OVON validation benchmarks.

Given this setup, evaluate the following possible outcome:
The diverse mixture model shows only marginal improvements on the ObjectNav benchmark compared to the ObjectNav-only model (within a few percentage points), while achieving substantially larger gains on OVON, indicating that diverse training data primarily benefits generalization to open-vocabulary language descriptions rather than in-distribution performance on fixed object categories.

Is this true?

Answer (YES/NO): NO